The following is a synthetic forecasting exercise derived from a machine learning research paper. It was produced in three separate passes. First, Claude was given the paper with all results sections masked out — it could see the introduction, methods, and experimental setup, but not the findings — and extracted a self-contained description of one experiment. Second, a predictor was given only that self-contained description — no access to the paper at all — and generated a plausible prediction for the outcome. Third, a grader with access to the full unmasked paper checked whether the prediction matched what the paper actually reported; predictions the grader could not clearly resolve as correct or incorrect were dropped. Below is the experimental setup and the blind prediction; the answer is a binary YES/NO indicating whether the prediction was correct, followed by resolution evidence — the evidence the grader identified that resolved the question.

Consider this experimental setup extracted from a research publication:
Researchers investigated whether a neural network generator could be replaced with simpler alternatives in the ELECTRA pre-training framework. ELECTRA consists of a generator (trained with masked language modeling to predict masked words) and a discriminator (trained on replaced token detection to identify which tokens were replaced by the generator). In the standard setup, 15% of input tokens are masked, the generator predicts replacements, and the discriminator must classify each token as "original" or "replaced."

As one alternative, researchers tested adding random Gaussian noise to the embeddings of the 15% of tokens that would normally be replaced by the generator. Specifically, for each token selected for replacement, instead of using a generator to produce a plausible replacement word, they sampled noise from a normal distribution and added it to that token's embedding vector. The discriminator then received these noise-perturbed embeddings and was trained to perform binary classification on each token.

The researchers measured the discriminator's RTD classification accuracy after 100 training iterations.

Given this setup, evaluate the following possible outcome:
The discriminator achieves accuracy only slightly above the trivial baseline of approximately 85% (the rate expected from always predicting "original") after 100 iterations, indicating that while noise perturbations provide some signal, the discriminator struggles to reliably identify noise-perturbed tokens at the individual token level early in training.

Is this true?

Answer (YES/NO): NO